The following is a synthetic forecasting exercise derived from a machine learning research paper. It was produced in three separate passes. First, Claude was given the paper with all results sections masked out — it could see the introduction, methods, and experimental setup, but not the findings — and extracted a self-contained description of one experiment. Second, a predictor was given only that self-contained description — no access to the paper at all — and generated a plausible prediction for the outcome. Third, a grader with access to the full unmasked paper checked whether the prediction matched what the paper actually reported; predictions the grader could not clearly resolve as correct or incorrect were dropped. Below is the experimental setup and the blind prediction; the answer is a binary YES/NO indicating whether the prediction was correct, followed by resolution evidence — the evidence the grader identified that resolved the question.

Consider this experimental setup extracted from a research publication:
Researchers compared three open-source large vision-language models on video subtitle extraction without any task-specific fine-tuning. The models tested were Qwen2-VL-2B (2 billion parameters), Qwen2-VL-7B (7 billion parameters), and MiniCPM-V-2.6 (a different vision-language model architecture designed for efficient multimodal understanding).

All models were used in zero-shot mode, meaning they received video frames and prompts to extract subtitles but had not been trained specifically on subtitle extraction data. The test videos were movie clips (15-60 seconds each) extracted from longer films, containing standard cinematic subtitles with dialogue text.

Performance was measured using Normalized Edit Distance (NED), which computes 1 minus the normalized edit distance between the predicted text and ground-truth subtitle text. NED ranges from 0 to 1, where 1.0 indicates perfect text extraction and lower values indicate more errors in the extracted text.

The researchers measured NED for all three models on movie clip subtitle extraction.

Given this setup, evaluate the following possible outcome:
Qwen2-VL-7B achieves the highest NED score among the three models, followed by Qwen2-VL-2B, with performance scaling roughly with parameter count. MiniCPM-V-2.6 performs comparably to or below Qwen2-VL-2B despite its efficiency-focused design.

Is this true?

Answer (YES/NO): YES